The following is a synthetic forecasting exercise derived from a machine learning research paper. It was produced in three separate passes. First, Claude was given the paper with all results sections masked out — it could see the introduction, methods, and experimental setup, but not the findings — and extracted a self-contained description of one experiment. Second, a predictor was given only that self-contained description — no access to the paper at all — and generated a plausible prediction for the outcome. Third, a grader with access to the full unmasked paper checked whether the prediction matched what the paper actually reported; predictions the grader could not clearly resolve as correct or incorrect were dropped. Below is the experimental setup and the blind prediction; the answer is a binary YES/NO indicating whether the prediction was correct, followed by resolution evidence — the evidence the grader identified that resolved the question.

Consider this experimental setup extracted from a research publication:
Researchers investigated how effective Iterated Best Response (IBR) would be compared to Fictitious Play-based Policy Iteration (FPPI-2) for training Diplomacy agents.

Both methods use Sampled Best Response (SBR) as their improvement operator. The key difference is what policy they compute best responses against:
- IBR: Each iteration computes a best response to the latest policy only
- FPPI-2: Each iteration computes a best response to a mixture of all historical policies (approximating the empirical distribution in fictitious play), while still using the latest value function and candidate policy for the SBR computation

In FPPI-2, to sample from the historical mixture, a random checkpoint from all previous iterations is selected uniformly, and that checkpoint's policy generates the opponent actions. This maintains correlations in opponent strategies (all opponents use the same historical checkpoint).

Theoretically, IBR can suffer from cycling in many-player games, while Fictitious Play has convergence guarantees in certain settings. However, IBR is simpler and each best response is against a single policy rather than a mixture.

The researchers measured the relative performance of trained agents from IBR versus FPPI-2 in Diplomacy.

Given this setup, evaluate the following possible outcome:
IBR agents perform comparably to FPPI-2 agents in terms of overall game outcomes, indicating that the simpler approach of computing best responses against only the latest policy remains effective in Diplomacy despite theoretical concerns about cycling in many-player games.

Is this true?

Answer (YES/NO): YES